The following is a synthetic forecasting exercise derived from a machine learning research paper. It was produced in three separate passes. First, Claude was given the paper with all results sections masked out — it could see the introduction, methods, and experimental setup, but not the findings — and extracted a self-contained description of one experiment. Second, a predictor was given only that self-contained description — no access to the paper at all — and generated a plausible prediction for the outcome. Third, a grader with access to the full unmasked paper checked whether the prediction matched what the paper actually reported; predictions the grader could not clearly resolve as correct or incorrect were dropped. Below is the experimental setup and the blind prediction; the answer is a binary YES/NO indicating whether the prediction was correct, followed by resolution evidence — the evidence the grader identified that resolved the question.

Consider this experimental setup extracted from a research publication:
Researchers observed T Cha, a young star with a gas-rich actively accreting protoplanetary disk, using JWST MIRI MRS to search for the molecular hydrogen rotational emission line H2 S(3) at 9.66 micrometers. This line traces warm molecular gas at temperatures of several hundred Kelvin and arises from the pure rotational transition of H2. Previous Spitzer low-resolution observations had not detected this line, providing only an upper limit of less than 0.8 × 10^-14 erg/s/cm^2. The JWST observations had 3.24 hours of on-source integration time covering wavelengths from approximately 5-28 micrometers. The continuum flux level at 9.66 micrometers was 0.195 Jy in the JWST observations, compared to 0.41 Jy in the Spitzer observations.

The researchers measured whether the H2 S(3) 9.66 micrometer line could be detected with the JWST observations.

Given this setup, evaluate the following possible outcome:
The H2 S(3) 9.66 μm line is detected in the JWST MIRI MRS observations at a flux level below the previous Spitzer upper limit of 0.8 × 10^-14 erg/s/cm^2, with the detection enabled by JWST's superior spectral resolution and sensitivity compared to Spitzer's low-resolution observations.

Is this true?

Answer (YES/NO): YES